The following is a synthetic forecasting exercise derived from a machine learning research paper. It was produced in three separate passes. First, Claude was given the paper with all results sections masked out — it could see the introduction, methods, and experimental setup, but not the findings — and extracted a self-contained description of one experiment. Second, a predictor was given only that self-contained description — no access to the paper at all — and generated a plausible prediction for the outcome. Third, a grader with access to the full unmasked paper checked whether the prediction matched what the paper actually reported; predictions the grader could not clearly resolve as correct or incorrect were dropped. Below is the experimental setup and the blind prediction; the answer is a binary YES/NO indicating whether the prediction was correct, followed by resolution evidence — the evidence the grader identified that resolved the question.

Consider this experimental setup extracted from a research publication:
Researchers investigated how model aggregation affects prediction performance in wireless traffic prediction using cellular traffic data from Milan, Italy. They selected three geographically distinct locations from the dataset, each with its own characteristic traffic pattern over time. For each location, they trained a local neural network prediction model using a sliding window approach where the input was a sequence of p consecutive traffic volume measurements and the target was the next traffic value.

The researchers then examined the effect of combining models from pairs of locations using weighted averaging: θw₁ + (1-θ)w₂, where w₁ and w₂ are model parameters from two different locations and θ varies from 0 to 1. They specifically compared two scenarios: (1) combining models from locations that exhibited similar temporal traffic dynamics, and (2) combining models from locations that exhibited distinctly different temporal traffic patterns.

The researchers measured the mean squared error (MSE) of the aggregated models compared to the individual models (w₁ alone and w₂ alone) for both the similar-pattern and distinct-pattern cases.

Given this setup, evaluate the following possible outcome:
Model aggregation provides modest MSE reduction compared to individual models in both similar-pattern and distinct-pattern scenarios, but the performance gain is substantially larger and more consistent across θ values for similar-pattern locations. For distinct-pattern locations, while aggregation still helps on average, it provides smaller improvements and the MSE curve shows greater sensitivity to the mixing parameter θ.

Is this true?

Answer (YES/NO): NO